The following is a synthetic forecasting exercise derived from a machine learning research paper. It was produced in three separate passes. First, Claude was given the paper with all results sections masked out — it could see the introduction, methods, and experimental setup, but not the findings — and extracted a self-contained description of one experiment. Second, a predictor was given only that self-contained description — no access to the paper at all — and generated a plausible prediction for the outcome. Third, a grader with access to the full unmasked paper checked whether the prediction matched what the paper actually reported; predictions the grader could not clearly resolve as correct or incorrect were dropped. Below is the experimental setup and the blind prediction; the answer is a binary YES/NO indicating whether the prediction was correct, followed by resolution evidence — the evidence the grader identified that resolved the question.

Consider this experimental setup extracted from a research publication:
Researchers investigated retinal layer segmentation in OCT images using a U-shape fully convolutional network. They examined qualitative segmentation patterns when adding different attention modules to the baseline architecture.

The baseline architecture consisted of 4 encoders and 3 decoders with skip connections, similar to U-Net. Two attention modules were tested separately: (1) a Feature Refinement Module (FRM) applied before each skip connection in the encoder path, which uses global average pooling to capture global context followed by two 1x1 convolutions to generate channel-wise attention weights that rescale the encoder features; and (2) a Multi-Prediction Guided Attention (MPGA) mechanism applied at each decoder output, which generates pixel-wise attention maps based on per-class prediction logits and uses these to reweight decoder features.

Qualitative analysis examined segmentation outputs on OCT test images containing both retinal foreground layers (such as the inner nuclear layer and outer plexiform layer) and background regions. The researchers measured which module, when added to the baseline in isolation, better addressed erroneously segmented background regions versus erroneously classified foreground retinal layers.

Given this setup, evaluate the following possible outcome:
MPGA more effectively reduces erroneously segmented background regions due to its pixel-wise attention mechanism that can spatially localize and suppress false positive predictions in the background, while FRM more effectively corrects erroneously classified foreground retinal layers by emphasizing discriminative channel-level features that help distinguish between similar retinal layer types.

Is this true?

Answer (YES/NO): NO